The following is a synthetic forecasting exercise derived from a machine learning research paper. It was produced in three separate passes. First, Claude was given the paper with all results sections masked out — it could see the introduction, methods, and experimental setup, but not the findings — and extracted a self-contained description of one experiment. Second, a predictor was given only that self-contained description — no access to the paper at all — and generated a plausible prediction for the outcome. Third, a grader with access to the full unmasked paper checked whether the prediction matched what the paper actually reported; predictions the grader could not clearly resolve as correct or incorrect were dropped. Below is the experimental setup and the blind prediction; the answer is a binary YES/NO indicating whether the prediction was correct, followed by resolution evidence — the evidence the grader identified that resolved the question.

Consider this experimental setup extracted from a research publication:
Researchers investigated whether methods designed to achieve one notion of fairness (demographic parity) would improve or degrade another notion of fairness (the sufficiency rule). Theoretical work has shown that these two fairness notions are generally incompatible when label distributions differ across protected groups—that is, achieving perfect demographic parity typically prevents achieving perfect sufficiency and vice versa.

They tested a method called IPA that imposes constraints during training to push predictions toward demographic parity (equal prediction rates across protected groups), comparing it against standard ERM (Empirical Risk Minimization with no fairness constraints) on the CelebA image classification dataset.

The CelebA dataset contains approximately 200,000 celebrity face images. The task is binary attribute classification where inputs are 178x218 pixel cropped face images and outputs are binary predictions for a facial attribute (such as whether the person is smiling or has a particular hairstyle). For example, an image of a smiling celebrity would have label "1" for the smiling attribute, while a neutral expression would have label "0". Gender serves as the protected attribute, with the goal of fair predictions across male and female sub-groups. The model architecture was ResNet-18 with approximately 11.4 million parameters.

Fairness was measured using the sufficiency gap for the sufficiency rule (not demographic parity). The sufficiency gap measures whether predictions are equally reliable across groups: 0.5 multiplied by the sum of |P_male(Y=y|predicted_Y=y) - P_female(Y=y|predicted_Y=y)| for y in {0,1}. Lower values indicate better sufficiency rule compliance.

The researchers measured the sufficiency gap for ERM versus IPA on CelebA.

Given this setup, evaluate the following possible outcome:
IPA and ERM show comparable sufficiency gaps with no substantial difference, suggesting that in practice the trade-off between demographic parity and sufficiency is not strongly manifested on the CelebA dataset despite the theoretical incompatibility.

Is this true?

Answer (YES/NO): NO